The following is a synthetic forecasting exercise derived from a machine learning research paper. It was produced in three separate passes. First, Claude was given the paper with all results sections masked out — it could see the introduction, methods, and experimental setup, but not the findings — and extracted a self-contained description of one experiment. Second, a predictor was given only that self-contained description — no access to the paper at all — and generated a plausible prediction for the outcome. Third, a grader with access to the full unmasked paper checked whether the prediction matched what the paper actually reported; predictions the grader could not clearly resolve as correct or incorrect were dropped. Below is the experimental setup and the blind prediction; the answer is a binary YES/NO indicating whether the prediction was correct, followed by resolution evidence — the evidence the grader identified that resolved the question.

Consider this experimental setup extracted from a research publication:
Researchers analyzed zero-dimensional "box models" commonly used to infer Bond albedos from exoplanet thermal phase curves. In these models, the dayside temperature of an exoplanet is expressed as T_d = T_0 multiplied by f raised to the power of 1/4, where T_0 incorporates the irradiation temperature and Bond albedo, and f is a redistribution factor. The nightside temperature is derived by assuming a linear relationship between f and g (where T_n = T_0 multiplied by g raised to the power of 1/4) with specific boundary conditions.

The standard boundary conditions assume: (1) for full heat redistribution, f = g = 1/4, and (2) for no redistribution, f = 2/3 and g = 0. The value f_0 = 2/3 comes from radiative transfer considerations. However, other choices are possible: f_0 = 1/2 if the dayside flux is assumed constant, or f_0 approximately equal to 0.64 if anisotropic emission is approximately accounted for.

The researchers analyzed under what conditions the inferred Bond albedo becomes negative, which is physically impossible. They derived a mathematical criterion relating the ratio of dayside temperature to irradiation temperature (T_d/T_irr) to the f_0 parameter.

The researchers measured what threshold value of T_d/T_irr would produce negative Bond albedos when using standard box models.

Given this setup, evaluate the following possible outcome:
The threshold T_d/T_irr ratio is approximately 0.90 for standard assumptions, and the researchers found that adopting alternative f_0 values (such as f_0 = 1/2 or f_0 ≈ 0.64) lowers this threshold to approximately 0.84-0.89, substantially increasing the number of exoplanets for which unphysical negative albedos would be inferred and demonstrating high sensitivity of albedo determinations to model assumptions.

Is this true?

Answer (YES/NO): NO